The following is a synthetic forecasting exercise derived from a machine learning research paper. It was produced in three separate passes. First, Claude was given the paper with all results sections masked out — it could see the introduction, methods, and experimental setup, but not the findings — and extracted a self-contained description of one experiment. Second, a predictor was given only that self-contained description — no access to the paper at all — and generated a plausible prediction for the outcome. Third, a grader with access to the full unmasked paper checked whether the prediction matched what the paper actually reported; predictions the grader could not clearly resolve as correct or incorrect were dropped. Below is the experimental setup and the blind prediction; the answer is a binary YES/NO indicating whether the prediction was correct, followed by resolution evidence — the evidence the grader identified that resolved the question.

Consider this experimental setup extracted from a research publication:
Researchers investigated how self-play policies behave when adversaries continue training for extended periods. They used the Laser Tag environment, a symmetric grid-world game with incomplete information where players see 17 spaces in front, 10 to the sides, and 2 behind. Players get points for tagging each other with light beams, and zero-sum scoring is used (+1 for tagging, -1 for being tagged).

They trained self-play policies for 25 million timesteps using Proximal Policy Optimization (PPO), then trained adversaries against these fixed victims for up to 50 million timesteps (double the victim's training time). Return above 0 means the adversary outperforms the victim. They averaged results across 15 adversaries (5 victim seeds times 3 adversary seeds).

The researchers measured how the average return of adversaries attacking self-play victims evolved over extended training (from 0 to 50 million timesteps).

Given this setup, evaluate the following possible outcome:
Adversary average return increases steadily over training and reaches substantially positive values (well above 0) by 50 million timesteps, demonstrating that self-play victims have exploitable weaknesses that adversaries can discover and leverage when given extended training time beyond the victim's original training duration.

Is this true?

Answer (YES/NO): NO